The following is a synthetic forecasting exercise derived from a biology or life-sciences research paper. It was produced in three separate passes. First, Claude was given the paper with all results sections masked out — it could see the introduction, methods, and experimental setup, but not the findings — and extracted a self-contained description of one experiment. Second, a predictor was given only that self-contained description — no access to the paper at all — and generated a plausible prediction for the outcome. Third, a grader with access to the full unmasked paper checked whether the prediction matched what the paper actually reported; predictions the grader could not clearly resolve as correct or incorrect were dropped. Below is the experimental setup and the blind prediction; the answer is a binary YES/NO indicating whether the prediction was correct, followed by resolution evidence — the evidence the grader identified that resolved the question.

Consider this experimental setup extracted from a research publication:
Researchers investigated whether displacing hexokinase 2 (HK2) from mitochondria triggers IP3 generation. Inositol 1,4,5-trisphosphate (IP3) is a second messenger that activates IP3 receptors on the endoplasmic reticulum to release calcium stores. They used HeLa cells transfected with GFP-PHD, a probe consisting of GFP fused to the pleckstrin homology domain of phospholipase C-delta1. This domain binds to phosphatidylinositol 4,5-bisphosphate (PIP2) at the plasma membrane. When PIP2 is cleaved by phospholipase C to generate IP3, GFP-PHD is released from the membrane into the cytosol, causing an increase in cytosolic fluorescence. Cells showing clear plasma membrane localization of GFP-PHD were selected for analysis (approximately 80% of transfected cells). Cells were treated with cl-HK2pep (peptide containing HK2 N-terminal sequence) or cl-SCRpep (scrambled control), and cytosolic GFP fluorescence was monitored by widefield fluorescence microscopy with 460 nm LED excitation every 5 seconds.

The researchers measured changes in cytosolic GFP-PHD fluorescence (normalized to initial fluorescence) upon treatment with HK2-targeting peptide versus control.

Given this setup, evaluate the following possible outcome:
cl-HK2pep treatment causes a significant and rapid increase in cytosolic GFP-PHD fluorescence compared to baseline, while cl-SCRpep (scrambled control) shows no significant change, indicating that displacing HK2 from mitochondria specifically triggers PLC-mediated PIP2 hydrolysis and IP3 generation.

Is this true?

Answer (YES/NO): NO